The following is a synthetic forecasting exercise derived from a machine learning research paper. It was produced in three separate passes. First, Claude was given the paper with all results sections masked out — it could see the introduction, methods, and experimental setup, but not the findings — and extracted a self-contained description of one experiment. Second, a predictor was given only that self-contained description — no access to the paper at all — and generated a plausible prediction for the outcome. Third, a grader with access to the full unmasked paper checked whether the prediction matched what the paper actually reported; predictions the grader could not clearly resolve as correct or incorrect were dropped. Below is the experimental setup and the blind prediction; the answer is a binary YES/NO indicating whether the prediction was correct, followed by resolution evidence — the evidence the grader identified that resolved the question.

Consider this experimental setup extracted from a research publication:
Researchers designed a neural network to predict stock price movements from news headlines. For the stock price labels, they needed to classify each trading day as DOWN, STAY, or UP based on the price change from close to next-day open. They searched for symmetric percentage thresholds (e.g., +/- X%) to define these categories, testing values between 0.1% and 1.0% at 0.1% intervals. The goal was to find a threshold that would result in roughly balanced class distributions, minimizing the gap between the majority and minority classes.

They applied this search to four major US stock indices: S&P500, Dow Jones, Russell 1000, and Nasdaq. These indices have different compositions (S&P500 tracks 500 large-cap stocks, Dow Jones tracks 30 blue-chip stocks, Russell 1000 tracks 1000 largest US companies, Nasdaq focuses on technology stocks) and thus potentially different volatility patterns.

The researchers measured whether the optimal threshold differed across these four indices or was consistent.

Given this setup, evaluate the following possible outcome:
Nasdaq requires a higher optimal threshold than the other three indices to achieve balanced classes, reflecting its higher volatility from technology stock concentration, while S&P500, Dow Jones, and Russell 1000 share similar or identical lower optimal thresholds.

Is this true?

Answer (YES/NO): NO